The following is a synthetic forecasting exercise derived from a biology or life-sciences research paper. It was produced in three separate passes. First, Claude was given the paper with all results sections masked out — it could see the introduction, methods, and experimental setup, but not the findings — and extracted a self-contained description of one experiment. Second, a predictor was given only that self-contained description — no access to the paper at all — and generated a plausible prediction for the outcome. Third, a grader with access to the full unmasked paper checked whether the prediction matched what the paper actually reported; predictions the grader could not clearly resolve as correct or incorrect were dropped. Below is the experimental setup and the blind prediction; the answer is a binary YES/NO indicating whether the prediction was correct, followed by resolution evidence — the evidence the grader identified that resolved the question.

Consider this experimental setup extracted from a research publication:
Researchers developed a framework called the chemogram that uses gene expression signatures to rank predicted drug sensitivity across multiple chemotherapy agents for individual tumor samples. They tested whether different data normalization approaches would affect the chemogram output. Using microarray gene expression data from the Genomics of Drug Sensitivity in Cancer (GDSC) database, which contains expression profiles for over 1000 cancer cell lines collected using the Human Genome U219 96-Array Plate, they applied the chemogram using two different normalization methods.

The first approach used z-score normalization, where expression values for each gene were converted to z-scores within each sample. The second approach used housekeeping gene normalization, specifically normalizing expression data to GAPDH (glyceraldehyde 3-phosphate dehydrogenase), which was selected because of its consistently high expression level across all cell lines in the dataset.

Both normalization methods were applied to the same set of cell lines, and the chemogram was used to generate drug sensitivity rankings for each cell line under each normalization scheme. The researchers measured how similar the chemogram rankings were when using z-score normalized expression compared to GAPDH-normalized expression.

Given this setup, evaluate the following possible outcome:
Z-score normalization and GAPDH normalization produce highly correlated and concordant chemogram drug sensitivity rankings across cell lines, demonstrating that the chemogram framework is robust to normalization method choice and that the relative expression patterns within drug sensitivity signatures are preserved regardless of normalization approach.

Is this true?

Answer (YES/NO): YES